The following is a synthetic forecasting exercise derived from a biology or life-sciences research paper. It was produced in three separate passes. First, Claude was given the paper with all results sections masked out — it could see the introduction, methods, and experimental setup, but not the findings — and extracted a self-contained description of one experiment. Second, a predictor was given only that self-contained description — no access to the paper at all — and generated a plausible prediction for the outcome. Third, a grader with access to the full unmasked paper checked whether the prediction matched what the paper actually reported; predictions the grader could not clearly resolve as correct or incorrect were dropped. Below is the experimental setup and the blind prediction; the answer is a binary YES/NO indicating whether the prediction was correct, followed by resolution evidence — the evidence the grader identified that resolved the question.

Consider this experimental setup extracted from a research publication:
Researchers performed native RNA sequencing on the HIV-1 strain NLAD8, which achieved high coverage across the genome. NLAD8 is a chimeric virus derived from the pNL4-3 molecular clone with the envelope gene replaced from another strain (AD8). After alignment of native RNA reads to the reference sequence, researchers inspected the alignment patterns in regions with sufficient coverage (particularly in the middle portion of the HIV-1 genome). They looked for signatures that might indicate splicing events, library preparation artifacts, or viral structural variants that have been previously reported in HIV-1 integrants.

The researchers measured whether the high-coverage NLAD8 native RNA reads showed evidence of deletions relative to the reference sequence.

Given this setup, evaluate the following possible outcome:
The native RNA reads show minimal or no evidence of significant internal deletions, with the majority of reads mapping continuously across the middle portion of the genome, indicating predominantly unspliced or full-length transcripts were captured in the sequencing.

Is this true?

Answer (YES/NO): NO